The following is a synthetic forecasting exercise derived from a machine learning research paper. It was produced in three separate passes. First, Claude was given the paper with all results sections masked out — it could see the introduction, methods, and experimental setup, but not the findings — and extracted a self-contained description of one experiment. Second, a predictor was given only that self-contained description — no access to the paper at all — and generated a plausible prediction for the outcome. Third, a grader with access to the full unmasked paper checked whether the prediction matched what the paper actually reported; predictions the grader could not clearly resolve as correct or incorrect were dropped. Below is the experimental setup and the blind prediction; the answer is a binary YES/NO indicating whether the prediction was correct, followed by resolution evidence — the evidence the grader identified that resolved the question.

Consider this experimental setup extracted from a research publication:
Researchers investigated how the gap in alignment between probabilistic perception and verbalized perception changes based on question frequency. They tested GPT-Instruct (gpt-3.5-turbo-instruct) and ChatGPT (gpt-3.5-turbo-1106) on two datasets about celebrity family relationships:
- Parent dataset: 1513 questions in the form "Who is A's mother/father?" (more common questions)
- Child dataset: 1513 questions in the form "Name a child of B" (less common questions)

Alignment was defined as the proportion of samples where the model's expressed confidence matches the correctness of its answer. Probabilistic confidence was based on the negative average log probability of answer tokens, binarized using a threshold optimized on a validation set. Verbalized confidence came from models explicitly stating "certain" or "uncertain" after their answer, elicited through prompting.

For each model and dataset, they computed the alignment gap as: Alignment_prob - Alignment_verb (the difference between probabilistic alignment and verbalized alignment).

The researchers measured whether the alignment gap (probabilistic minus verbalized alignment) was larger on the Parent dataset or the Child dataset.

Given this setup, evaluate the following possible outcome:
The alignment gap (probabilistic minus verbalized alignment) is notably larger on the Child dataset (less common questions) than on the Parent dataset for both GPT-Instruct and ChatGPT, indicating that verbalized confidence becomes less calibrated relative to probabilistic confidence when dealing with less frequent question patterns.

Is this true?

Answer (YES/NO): YES